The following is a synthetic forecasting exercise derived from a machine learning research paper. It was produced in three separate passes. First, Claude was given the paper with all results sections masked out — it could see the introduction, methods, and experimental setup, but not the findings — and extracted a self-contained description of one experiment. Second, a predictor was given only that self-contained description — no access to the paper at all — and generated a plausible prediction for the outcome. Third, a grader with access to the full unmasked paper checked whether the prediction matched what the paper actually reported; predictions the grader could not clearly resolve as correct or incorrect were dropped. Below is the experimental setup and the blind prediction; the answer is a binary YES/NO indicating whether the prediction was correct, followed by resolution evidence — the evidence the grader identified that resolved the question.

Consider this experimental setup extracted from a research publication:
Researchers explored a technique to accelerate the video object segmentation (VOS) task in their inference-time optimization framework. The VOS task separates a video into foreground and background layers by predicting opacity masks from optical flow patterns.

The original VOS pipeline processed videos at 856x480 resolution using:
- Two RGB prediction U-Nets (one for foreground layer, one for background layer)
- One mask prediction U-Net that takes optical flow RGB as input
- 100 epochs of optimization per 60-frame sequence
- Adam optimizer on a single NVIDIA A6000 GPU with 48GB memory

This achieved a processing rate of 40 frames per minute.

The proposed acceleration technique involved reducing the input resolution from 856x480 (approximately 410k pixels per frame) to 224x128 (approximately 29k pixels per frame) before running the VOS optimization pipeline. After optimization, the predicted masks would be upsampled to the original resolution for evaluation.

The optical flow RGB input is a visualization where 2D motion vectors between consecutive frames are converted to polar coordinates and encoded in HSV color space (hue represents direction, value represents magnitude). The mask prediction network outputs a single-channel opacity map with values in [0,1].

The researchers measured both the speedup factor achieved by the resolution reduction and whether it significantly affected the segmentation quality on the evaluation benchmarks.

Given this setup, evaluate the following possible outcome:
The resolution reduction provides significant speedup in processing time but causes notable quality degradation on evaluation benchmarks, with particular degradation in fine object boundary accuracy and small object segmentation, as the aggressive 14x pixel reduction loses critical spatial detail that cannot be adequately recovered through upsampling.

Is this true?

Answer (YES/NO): NO